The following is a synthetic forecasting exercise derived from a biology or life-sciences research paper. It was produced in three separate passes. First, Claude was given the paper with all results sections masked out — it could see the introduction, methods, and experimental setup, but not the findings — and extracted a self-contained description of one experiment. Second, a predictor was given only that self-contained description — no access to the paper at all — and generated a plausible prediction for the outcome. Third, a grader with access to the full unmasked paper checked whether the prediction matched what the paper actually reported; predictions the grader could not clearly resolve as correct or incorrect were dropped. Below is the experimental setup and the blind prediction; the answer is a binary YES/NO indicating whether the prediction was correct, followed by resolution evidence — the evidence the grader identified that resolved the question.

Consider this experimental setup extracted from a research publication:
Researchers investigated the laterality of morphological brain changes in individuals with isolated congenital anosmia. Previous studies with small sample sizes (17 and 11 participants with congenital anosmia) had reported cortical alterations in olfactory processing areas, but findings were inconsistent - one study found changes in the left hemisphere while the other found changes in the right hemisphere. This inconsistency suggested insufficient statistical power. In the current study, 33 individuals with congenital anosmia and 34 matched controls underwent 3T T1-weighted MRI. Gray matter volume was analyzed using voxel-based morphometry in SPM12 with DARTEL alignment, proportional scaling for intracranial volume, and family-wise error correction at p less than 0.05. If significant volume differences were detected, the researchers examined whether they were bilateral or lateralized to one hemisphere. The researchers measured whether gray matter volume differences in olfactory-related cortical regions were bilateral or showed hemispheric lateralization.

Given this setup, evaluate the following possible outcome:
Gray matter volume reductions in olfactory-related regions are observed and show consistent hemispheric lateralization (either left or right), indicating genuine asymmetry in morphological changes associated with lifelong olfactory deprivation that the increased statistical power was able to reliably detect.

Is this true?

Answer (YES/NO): NO